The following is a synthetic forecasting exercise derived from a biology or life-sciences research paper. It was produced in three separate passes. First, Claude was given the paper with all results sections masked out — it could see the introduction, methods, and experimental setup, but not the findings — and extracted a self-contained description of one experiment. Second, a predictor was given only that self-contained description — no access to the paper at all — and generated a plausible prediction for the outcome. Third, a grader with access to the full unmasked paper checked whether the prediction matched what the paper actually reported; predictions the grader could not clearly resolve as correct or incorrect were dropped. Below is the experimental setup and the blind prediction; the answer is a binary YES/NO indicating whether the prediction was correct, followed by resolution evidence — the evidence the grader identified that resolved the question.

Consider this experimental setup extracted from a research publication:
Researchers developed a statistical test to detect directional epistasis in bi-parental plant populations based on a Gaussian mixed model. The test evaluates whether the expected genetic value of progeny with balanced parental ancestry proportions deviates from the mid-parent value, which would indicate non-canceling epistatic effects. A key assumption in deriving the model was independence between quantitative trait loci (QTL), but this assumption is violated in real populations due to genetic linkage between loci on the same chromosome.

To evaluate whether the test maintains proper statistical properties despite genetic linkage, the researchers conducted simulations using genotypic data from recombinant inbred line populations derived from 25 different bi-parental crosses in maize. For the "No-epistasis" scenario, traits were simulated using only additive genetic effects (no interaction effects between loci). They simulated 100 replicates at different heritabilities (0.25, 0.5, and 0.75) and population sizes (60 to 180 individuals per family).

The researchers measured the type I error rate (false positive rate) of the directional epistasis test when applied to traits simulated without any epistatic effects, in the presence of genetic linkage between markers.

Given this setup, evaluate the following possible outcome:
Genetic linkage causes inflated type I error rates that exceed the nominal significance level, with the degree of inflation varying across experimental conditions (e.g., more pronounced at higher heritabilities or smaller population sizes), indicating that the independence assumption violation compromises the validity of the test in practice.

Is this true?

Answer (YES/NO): NO